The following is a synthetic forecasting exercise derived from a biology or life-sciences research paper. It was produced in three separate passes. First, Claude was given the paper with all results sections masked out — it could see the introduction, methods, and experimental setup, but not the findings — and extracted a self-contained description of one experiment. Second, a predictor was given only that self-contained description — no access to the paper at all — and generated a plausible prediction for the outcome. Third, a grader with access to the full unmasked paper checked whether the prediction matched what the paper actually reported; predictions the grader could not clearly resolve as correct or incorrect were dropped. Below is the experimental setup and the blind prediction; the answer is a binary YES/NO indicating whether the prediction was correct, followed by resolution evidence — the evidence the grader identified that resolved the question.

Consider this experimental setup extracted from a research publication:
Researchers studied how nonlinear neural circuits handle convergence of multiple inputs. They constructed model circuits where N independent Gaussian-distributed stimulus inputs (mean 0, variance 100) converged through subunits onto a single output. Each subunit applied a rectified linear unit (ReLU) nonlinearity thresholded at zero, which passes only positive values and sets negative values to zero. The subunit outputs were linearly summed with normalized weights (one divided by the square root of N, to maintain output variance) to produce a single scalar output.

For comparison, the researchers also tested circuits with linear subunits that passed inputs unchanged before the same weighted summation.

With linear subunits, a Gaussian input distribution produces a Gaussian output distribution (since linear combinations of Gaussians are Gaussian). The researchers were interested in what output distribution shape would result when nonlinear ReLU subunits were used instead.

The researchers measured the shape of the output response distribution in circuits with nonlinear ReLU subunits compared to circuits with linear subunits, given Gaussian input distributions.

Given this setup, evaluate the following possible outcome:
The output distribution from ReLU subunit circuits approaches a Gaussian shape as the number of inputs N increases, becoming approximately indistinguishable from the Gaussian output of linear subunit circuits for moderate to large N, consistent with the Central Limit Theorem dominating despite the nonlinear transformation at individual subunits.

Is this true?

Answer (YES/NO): NO